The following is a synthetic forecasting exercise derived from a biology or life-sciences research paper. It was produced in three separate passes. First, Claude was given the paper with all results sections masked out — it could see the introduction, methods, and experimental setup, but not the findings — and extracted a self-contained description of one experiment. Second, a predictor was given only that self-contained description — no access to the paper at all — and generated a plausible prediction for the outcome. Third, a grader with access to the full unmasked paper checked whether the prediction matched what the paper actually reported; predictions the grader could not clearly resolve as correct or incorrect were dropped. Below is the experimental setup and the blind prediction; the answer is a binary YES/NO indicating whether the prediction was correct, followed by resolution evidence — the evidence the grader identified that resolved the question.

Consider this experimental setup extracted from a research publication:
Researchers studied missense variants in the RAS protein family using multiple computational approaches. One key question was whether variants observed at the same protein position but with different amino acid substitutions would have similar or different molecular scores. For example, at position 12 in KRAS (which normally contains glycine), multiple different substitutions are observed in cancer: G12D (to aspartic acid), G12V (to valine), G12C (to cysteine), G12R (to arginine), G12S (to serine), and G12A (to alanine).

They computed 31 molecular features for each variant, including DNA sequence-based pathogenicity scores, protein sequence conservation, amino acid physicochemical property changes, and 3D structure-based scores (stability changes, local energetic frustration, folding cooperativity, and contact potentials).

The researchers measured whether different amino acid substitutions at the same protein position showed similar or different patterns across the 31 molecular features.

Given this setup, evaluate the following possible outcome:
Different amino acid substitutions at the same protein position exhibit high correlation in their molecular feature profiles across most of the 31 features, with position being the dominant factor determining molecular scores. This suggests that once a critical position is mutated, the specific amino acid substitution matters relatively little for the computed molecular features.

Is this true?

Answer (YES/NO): NO